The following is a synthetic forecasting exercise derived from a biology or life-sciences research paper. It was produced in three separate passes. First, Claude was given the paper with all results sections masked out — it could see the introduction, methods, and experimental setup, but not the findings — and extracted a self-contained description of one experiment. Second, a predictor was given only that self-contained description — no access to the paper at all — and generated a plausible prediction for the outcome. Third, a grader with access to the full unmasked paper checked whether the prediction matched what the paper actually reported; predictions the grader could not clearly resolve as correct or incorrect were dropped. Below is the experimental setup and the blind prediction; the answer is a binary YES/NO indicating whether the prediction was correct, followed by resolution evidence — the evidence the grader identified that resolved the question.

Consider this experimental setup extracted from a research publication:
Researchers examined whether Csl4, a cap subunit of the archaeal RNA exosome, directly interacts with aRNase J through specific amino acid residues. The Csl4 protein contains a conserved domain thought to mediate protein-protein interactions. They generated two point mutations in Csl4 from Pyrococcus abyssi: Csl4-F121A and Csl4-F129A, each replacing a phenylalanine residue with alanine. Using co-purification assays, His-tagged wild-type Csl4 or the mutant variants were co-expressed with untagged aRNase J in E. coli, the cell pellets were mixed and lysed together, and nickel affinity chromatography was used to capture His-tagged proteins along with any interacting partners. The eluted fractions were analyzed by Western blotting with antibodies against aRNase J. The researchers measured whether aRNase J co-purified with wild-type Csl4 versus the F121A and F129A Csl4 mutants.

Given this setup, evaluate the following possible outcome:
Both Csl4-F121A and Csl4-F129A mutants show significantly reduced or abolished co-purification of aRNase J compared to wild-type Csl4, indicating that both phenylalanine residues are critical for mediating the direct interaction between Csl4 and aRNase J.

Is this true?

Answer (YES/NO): YES